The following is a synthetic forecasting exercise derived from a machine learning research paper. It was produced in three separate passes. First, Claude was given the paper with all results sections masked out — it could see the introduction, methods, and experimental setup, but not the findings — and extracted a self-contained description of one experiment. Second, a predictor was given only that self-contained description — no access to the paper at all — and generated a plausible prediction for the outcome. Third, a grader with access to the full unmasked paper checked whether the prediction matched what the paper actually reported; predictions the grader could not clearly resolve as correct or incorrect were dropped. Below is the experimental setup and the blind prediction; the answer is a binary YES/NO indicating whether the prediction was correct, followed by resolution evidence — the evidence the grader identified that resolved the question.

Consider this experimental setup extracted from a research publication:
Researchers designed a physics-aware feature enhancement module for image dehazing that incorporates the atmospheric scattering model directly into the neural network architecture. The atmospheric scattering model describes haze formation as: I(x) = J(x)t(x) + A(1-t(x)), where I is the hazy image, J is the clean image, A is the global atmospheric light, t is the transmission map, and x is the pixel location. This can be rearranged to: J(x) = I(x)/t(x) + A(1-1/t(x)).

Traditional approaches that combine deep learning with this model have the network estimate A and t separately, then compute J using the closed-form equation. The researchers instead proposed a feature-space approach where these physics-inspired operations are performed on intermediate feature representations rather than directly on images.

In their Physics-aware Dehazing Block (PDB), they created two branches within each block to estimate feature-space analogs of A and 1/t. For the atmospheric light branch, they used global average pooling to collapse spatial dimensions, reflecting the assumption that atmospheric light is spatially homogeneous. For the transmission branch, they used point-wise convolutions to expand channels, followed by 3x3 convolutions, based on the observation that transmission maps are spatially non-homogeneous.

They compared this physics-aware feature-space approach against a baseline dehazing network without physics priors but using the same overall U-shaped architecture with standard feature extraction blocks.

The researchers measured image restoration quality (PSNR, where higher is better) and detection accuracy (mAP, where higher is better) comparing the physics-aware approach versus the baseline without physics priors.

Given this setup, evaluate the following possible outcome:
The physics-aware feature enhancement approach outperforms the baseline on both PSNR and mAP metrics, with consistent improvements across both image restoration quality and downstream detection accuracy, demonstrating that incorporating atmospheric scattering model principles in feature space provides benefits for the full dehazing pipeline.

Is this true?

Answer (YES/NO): YES